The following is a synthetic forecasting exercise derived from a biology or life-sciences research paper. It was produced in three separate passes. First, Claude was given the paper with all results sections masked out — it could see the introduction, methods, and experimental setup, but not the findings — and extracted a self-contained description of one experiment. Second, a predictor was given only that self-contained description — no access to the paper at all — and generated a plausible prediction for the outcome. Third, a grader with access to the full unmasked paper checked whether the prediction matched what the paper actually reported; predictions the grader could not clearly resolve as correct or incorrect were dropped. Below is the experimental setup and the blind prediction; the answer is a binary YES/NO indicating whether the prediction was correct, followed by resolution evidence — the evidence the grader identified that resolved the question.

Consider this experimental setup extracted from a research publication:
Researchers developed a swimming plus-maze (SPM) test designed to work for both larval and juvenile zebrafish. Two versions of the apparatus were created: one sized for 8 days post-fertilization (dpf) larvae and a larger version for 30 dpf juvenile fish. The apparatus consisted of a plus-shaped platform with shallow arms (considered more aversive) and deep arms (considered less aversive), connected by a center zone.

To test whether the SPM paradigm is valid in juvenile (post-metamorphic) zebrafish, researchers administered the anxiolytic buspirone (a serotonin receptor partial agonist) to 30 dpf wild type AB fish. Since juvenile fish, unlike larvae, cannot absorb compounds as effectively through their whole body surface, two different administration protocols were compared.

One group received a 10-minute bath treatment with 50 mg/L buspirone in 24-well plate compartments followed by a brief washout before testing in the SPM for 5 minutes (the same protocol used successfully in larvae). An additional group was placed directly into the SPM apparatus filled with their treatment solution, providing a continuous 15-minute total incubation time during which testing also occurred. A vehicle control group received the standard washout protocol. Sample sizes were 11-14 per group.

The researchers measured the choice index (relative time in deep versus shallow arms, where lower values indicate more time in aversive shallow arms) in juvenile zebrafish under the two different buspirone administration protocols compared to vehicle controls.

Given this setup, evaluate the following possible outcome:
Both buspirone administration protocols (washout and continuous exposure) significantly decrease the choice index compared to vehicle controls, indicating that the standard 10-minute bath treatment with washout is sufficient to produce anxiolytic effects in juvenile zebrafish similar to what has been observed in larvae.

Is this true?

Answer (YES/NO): NO